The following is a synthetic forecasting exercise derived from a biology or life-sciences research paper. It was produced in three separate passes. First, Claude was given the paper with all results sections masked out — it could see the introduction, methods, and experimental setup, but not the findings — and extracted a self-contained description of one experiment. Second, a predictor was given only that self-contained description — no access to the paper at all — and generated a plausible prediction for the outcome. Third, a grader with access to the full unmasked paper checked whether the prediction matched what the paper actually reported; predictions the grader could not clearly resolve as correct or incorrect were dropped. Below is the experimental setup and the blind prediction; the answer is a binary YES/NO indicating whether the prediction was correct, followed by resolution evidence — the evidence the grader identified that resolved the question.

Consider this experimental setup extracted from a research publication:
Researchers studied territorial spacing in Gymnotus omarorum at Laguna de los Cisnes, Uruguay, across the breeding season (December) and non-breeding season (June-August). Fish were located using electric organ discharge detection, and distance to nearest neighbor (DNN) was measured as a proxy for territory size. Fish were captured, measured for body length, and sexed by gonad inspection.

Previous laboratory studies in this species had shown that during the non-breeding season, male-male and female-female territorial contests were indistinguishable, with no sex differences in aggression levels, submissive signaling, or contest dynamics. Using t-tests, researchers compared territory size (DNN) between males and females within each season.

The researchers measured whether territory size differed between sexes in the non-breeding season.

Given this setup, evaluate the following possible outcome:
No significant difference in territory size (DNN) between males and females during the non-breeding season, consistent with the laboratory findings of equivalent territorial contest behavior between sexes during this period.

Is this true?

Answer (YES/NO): YES